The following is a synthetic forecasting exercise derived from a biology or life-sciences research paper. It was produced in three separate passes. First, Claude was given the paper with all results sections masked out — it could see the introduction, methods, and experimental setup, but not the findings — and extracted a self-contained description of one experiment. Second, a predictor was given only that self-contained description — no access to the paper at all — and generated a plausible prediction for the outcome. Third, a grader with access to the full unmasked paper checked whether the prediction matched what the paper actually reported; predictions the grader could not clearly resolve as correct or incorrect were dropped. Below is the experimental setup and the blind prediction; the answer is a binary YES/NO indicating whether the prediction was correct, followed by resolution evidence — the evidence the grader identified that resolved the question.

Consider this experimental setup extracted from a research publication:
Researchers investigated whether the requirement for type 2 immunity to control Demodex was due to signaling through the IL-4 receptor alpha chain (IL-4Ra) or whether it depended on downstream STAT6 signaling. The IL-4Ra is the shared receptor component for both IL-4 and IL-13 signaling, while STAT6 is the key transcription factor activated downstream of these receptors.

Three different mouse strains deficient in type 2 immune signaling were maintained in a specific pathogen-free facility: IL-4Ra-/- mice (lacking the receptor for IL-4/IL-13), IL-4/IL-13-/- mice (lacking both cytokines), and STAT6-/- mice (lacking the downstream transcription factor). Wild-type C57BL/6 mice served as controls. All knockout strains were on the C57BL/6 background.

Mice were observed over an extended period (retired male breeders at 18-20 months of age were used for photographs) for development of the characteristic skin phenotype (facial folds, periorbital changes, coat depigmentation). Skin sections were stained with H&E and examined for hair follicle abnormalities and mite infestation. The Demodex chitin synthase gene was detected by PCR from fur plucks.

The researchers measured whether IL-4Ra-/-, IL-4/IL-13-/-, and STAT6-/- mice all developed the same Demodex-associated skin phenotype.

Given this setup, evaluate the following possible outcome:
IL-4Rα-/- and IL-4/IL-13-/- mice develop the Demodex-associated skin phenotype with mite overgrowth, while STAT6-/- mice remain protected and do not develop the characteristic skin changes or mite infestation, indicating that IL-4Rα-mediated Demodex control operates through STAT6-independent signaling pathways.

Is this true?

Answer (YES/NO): NO